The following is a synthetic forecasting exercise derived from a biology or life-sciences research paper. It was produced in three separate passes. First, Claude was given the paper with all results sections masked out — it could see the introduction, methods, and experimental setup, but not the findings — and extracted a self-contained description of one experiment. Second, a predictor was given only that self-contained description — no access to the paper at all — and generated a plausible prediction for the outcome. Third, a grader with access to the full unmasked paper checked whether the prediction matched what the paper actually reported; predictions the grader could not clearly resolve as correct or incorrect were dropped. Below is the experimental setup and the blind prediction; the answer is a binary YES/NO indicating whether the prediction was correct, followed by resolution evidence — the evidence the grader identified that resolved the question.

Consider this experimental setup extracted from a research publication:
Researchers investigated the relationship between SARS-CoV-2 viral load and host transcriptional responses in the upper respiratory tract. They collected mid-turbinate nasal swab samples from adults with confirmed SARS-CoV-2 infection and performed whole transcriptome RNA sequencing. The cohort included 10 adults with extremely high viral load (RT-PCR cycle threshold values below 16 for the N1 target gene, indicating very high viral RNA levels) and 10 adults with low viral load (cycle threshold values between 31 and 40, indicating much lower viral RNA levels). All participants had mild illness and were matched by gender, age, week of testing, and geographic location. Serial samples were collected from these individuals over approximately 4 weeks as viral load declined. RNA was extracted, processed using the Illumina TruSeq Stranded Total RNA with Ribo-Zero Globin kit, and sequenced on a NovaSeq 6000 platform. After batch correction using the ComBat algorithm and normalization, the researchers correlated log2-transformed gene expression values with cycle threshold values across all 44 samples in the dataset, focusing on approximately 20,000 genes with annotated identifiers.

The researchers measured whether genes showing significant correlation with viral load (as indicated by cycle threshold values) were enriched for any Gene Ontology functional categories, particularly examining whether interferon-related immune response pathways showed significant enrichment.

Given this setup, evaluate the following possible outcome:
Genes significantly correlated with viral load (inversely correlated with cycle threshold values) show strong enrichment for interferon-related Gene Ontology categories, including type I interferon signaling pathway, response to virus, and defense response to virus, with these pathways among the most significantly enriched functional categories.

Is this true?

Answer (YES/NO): YES